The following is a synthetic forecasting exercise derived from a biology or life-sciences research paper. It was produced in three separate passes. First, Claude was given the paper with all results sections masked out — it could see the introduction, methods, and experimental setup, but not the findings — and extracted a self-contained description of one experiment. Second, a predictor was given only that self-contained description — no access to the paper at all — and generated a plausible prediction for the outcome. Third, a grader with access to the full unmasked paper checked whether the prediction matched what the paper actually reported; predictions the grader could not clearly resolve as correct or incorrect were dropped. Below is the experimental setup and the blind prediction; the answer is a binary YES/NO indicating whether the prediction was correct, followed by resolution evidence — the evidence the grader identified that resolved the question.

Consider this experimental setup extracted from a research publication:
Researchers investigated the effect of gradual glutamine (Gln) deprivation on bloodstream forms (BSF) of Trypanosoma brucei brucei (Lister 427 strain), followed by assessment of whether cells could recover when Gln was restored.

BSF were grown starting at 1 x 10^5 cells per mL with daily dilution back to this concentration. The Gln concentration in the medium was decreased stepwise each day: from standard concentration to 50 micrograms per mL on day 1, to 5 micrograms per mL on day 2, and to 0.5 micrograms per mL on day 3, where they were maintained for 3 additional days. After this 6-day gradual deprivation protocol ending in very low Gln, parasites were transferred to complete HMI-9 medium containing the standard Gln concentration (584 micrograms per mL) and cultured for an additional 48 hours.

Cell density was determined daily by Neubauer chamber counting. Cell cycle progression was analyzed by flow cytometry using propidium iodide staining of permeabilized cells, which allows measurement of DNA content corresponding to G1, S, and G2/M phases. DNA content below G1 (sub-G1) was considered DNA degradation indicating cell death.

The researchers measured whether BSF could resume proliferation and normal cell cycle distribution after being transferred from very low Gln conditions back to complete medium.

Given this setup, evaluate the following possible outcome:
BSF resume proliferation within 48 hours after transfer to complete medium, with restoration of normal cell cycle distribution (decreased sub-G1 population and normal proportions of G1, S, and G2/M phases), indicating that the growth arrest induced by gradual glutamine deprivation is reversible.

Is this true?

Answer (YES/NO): NO